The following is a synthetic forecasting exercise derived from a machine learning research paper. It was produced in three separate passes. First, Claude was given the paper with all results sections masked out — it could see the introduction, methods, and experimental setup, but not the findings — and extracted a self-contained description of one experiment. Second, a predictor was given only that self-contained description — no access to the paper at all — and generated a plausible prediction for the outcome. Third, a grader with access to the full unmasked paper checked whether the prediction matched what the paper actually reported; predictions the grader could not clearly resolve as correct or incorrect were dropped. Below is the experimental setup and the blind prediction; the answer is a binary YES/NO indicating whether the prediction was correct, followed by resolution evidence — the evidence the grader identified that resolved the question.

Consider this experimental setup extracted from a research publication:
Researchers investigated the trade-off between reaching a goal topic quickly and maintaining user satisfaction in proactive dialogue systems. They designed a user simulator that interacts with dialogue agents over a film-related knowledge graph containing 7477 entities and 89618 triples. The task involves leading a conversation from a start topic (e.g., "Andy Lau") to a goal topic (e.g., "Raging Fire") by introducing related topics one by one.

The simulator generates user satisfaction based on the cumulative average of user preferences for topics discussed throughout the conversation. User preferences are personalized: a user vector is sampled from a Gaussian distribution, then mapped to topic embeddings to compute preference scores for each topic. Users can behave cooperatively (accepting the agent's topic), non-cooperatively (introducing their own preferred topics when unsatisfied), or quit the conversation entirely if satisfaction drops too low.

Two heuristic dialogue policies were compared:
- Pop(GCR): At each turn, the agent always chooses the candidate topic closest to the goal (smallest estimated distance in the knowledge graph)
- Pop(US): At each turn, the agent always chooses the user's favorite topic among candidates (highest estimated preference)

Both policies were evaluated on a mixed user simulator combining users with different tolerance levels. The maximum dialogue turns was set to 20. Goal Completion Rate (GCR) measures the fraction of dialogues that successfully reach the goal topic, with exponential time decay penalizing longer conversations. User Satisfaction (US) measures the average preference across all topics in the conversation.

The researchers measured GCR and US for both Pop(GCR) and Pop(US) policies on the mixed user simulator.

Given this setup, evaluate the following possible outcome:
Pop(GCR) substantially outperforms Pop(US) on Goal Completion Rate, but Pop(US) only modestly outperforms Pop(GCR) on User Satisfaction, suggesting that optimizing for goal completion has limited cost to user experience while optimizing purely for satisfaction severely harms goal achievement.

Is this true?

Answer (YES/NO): YES